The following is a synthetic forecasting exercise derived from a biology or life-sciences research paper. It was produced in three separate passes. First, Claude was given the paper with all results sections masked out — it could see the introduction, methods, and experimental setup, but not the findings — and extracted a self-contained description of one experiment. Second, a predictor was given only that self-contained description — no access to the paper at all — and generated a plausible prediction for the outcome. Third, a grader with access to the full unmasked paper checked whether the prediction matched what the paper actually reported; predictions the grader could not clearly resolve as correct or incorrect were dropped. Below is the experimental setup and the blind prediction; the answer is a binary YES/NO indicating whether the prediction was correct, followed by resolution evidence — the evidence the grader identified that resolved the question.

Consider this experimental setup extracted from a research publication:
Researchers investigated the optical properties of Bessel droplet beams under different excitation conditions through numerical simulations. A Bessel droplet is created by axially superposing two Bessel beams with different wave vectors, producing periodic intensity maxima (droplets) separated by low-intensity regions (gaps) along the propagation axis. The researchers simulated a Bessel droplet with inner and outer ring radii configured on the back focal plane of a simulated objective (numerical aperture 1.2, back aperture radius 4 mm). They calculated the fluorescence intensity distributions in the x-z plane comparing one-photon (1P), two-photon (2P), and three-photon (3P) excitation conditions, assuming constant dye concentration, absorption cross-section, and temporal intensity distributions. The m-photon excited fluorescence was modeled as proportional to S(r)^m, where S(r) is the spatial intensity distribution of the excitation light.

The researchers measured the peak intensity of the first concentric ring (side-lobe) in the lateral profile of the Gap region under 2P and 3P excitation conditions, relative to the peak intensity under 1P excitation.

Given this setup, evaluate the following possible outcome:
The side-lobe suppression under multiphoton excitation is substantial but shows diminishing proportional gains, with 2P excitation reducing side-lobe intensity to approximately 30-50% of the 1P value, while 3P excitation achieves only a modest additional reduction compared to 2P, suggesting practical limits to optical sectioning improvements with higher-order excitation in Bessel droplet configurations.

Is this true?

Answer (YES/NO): NO